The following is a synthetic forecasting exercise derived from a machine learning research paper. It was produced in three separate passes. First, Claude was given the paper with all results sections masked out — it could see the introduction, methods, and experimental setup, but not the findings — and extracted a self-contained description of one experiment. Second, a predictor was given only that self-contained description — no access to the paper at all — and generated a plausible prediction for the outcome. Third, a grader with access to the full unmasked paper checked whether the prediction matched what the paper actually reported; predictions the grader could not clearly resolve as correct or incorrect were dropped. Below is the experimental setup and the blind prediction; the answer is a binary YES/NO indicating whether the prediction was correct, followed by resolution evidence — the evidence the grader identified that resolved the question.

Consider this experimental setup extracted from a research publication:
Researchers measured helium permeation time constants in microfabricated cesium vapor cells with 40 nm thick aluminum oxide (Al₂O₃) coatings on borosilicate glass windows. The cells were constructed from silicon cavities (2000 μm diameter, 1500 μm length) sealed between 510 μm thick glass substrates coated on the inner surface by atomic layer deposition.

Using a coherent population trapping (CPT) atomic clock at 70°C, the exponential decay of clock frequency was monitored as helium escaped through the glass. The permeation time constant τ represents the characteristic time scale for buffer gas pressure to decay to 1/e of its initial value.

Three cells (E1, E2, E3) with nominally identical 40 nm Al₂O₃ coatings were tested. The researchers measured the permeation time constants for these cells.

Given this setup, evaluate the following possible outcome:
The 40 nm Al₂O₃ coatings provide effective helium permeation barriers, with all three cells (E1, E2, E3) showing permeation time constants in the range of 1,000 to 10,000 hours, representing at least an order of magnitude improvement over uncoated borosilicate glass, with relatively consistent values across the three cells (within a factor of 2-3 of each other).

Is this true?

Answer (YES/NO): NO